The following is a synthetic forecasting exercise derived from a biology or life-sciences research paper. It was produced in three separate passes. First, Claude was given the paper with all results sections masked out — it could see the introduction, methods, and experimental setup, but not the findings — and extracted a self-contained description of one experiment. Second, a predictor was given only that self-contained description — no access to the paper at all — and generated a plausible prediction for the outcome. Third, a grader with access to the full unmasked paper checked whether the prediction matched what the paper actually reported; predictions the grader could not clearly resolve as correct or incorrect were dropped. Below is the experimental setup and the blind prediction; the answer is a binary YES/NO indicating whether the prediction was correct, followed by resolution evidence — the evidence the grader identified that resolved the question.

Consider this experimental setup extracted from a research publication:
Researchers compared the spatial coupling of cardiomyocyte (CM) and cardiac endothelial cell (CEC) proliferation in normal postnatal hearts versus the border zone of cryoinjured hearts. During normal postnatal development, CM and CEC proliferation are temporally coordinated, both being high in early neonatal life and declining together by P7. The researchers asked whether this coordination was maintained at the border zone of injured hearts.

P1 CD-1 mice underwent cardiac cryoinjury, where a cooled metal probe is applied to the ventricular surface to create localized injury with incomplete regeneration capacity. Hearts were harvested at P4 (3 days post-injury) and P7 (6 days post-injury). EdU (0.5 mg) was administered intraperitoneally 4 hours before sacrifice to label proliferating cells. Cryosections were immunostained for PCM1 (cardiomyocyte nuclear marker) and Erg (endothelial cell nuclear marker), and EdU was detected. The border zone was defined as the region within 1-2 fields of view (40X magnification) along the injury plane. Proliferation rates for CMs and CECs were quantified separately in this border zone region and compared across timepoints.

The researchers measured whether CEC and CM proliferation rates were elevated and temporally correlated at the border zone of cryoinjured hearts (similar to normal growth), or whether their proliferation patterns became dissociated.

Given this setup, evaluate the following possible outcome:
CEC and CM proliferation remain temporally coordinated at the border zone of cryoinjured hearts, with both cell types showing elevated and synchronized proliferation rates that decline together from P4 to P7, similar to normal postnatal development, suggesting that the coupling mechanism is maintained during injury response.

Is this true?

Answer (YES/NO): NO